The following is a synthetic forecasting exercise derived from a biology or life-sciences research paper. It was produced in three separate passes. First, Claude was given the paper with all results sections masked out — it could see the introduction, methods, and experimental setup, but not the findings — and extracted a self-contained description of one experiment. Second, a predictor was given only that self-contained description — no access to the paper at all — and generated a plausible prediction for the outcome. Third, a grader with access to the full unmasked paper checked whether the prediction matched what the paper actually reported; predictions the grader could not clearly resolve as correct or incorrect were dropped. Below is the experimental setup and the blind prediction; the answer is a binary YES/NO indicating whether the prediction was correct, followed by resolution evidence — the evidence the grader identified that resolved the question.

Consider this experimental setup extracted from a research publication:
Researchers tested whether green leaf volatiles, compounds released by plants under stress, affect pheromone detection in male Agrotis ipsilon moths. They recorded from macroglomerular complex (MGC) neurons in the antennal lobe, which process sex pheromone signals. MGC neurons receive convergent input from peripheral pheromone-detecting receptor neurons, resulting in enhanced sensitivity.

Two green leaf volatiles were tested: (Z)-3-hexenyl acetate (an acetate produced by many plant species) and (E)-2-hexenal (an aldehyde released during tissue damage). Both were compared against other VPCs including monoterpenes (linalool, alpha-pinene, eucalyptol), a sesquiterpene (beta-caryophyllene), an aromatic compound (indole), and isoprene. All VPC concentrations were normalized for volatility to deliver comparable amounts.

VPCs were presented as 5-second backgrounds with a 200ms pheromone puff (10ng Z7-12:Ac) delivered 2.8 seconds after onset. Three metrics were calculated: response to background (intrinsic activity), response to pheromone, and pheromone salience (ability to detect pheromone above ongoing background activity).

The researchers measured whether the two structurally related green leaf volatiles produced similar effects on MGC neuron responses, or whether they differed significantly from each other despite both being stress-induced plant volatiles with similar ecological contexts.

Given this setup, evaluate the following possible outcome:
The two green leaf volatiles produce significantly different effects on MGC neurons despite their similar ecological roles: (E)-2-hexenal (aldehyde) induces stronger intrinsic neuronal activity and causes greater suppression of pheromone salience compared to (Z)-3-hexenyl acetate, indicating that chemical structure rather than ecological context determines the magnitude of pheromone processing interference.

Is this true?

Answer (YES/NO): NO